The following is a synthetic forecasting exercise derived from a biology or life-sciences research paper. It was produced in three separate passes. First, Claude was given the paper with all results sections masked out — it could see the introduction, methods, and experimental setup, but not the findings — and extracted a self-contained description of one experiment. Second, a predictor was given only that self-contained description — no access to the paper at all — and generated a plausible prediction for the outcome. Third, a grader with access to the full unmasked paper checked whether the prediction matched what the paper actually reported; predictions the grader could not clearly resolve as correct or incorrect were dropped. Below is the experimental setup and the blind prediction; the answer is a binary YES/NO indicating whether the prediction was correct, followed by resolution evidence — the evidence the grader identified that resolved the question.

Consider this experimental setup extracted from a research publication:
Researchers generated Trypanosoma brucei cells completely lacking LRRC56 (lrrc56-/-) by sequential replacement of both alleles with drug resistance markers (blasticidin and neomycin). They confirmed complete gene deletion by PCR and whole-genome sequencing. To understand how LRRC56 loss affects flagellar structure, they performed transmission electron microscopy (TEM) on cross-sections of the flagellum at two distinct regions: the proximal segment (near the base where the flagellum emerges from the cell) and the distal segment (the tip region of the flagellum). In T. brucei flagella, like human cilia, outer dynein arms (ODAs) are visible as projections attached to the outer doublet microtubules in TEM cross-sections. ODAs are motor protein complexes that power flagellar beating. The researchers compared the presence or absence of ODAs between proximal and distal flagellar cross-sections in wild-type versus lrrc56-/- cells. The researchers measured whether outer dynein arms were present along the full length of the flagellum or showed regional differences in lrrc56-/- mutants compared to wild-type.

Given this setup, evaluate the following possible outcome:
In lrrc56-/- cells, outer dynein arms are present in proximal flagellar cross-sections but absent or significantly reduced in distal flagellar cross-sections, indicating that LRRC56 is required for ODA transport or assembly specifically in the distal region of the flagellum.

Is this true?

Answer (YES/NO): YES